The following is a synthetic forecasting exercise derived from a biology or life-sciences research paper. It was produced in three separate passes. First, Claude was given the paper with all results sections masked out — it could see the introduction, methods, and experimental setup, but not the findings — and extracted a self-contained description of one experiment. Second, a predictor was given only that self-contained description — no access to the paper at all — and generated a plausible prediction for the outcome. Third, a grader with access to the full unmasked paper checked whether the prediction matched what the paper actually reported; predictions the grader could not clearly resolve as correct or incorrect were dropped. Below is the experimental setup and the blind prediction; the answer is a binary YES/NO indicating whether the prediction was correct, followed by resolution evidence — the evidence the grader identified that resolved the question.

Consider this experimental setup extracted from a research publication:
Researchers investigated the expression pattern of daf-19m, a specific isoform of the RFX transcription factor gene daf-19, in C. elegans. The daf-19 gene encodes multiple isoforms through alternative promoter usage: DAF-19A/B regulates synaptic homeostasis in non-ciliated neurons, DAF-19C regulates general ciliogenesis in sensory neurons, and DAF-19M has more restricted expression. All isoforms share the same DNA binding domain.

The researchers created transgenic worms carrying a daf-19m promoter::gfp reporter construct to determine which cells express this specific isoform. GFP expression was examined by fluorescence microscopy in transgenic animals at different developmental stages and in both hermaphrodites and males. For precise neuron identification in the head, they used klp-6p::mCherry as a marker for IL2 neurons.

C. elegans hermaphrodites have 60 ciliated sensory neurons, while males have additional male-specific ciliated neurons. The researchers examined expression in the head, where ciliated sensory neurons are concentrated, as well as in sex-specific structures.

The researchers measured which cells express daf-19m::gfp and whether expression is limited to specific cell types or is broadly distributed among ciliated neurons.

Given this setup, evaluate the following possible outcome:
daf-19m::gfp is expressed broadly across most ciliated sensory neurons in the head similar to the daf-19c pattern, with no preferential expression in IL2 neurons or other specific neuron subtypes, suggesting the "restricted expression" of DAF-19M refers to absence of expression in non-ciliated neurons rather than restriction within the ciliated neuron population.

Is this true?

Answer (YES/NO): NO